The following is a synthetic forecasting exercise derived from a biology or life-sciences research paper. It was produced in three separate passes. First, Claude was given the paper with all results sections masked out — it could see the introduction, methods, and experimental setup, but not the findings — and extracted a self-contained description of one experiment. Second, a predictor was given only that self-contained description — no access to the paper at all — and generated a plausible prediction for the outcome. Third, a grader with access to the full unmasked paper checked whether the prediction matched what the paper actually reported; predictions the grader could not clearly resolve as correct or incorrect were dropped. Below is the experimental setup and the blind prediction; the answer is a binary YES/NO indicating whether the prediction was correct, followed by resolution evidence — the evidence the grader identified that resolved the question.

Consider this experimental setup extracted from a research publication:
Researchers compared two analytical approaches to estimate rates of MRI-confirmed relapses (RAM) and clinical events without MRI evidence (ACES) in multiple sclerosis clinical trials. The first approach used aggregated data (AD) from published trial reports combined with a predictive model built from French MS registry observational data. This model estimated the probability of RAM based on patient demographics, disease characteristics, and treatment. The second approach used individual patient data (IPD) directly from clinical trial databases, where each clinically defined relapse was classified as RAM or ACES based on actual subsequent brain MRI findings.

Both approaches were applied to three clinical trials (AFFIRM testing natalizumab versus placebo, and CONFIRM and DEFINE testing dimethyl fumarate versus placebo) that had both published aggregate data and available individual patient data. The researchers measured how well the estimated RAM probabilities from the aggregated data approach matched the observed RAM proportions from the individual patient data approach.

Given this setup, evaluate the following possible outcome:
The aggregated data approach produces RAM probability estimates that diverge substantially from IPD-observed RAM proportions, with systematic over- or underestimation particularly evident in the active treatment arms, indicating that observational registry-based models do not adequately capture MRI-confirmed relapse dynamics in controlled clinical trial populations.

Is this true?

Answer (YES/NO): YES